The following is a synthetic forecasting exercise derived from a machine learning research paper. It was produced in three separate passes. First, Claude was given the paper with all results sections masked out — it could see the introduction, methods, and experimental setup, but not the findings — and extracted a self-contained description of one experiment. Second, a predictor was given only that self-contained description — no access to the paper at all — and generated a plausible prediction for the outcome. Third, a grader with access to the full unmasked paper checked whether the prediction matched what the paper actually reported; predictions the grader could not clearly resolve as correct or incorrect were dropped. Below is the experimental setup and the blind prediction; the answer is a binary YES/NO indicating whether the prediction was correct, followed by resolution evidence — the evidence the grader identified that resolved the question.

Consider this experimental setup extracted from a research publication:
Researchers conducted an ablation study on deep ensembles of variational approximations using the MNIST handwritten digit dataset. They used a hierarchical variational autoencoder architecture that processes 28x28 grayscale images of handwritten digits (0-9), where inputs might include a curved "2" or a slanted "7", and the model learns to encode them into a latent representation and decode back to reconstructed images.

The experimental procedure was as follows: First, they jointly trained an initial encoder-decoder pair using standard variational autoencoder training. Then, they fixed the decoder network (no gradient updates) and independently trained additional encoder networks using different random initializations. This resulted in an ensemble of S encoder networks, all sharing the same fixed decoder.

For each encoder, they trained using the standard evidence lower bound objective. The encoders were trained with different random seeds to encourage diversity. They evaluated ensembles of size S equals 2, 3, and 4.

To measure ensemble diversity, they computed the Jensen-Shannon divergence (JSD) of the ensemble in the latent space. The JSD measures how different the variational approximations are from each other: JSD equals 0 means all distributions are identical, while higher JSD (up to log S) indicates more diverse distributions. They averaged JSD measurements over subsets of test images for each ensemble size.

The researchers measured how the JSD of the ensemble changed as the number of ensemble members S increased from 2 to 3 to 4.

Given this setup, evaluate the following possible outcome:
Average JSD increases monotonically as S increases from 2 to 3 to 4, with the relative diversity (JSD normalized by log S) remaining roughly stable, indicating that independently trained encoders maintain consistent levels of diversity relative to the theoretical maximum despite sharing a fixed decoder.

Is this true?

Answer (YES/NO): NO